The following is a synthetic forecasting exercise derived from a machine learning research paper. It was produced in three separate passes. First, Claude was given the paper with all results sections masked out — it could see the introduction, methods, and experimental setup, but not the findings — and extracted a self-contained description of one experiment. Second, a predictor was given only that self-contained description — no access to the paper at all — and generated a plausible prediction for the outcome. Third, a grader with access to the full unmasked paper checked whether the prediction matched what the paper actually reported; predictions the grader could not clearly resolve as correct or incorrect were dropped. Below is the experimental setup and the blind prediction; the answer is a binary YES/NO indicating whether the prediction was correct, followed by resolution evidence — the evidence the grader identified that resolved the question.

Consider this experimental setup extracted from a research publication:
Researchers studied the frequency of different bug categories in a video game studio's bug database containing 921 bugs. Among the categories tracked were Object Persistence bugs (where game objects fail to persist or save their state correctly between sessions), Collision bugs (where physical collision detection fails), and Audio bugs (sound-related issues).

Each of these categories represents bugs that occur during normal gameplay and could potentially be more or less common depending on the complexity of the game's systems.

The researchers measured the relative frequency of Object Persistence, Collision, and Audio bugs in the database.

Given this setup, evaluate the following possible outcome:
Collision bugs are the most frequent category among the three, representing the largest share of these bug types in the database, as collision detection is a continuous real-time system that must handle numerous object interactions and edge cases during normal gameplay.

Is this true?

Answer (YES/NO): NO